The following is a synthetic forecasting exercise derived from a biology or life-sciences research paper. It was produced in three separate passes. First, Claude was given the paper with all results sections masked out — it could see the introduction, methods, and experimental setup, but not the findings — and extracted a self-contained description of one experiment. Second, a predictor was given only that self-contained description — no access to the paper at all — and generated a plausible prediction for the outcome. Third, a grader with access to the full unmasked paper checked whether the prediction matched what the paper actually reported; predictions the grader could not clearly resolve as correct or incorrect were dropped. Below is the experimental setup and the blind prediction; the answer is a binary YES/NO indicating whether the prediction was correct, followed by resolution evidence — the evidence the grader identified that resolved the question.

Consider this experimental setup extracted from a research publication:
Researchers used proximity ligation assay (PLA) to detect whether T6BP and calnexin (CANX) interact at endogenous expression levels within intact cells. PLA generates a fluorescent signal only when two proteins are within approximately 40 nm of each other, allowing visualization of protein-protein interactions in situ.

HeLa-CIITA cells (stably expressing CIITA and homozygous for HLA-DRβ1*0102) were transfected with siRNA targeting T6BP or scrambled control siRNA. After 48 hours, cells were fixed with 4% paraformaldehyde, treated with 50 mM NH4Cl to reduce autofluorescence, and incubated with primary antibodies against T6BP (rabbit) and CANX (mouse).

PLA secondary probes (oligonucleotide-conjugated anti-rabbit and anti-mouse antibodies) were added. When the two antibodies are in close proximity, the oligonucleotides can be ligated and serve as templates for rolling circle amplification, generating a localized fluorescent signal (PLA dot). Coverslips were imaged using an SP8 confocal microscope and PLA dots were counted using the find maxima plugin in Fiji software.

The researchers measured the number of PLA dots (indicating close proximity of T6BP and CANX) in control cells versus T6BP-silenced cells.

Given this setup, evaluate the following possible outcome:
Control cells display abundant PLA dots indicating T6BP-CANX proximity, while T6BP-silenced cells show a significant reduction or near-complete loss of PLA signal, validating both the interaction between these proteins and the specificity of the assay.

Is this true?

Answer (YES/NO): YES